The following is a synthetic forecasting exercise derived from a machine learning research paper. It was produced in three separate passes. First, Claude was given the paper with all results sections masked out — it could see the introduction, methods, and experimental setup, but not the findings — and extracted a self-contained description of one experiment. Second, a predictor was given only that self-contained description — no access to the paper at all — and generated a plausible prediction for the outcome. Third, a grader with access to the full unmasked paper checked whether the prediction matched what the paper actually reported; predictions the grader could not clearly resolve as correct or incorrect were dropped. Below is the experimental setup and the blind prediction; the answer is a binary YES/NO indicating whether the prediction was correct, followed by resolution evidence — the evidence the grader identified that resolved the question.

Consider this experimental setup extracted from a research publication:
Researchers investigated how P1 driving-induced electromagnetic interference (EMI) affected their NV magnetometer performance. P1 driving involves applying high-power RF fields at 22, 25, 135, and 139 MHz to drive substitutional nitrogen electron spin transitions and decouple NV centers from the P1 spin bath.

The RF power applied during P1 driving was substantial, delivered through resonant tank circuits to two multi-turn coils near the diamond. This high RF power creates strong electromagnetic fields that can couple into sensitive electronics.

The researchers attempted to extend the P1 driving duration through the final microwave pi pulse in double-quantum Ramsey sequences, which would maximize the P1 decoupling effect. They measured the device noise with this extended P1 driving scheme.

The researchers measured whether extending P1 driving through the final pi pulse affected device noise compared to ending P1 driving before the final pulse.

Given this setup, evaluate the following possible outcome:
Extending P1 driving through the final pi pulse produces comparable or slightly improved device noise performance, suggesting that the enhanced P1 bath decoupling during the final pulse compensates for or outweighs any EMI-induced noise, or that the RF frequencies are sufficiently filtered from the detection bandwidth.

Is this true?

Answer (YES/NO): NO